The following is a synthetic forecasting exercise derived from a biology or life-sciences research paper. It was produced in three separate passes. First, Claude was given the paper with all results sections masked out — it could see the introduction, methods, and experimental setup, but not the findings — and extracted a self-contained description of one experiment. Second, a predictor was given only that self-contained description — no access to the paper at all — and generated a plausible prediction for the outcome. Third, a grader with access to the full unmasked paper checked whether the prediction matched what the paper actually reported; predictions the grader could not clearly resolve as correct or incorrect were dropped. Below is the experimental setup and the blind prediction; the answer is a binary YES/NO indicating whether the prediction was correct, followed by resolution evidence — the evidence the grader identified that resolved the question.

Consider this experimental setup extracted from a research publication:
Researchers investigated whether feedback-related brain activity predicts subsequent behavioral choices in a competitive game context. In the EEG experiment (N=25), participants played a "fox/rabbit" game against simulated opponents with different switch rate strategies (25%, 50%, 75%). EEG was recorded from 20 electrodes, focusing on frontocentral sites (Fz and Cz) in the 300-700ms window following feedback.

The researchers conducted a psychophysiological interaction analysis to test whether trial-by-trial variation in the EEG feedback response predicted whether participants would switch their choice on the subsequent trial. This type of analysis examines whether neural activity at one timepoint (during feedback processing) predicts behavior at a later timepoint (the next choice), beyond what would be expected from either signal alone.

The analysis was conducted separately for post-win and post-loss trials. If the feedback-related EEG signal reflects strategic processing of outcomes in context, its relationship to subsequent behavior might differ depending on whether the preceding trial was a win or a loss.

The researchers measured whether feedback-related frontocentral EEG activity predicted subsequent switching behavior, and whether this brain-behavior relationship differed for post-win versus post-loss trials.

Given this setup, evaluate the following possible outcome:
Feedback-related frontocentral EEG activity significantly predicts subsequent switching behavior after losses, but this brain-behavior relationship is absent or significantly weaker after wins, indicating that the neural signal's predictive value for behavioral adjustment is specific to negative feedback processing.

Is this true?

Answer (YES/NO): NO